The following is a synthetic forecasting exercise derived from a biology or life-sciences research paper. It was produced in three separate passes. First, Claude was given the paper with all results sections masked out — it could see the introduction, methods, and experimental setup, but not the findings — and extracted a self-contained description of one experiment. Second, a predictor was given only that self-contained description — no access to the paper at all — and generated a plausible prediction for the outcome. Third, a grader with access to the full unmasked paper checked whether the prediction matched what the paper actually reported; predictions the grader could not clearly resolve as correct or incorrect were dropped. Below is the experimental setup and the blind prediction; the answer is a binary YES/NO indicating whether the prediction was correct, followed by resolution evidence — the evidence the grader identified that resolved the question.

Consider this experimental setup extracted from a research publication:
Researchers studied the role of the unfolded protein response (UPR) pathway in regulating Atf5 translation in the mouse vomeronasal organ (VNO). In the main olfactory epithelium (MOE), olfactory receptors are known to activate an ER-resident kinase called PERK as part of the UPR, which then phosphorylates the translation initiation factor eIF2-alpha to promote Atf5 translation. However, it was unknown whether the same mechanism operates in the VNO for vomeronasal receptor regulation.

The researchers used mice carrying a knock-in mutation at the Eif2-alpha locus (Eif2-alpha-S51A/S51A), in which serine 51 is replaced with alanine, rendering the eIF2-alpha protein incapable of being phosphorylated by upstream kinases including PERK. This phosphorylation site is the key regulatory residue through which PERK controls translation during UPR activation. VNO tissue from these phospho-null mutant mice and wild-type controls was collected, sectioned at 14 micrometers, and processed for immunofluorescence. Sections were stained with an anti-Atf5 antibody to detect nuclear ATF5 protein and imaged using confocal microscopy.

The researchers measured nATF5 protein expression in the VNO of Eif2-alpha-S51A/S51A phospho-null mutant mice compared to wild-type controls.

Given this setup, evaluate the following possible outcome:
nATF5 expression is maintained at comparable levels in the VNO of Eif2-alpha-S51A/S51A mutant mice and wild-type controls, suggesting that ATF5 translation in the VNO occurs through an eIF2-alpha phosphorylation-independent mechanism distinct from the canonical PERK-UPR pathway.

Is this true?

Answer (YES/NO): NO